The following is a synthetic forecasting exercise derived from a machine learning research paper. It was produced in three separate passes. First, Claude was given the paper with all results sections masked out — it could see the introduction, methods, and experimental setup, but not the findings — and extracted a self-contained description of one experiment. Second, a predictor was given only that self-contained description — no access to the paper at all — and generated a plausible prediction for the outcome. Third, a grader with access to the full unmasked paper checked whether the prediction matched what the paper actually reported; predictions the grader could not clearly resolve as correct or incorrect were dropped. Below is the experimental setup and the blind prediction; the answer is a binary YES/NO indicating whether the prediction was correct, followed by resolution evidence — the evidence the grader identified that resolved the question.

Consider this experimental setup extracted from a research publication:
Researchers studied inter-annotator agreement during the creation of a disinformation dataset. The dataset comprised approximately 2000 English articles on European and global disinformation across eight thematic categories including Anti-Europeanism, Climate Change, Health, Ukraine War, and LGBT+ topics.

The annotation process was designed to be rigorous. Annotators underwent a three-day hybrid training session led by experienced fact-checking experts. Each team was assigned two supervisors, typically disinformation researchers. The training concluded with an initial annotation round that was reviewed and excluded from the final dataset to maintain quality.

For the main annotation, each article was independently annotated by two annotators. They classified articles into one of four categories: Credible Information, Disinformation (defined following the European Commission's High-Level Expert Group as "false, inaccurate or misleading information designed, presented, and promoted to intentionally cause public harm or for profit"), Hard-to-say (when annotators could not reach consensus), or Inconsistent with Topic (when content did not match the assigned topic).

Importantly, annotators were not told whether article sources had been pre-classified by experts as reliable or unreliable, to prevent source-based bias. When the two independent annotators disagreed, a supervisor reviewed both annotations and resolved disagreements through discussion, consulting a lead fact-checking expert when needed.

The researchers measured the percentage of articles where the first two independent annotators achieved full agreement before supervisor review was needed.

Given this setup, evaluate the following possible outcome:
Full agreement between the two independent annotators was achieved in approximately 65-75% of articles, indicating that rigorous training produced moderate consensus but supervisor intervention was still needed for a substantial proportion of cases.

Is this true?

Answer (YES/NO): NO